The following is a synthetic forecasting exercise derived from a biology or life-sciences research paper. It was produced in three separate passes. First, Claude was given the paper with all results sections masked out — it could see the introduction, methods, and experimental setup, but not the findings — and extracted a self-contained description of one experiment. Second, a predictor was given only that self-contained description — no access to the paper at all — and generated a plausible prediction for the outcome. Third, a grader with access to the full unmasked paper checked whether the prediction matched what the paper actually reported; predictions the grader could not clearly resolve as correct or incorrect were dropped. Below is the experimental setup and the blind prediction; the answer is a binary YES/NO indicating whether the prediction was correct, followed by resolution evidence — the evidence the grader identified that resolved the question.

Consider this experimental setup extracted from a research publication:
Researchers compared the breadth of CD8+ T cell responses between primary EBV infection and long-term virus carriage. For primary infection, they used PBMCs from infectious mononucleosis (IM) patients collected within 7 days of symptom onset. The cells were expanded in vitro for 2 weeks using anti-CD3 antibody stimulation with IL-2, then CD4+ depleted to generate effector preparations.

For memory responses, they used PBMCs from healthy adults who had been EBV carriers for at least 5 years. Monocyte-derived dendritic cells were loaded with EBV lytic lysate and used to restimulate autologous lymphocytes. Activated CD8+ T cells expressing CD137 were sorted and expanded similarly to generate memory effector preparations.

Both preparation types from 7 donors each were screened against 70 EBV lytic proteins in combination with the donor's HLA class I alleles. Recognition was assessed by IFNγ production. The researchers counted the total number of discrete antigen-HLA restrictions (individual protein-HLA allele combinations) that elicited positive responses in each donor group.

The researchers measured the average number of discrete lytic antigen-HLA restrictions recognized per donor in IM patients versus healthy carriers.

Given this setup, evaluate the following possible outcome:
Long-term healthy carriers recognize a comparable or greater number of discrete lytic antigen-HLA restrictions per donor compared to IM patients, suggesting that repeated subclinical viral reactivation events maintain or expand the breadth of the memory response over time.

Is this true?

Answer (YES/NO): NO